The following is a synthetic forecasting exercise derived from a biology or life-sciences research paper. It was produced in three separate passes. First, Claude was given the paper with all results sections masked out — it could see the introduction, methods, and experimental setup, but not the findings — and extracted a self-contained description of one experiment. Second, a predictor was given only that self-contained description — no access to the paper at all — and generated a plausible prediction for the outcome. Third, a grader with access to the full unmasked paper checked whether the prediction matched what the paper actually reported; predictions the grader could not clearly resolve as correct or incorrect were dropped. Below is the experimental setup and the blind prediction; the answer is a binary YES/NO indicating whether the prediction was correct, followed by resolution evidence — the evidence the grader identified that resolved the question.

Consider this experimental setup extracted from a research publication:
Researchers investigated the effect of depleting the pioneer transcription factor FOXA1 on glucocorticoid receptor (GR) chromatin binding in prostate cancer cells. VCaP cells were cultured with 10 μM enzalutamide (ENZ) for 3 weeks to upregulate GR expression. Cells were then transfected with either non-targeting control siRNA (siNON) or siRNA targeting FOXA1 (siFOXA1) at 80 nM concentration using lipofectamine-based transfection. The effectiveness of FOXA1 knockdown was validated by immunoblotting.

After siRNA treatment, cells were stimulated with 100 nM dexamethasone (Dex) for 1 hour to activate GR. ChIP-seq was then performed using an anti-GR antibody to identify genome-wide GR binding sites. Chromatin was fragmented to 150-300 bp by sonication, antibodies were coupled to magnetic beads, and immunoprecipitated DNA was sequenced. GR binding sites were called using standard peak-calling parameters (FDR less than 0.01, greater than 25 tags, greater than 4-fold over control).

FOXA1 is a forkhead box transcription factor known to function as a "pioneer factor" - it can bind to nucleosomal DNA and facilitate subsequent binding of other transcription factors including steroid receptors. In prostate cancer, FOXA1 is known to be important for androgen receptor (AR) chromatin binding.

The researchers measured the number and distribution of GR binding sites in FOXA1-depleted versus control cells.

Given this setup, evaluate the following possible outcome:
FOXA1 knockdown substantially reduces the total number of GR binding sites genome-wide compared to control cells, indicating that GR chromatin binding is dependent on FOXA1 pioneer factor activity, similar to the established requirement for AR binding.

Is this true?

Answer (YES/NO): NO